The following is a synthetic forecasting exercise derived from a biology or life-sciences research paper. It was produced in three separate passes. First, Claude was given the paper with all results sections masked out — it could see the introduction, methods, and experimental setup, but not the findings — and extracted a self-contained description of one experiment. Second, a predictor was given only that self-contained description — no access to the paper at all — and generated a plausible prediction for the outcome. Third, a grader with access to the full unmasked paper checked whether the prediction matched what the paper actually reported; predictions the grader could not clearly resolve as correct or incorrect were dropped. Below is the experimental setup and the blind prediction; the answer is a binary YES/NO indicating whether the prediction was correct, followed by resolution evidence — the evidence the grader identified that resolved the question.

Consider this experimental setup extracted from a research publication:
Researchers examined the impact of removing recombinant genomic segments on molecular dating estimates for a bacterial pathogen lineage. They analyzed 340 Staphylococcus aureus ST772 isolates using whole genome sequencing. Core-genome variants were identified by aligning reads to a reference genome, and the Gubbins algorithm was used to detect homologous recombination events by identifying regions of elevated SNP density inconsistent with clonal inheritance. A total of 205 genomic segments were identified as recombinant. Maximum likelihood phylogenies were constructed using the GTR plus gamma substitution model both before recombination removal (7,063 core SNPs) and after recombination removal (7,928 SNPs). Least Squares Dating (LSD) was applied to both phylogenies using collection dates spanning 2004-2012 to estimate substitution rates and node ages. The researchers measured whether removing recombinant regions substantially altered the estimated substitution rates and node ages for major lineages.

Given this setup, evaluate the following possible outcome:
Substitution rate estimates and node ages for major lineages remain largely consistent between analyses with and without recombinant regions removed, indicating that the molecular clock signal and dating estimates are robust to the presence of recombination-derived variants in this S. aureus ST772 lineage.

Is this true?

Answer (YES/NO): YES